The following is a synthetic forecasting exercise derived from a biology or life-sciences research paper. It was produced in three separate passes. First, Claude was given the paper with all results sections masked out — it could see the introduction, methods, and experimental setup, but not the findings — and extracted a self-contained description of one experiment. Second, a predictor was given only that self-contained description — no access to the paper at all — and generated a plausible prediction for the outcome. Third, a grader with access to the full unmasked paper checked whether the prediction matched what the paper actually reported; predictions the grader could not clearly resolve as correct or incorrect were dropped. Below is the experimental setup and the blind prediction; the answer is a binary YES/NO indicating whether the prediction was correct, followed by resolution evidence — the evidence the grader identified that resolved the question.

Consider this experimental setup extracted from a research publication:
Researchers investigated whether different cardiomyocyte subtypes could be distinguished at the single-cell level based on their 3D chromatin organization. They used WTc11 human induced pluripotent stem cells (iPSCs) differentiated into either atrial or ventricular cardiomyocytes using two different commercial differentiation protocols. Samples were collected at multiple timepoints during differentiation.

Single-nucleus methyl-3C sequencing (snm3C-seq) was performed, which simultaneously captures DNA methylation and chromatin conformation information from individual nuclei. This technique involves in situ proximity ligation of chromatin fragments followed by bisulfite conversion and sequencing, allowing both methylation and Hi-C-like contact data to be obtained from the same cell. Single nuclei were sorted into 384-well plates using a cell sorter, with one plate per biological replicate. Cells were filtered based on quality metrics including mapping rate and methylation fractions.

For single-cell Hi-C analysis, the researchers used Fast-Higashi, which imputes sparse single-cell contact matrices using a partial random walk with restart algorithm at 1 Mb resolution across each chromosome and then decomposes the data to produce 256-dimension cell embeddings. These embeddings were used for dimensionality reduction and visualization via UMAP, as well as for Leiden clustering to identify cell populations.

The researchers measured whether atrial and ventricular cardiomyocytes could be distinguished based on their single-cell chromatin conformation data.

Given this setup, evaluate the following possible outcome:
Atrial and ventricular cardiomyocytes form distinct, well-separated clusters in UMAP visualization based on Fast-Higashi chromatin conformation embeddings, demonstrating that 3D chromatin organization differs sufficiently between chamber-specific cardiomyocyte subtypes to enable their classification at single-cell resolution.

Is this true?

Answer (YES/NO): YES